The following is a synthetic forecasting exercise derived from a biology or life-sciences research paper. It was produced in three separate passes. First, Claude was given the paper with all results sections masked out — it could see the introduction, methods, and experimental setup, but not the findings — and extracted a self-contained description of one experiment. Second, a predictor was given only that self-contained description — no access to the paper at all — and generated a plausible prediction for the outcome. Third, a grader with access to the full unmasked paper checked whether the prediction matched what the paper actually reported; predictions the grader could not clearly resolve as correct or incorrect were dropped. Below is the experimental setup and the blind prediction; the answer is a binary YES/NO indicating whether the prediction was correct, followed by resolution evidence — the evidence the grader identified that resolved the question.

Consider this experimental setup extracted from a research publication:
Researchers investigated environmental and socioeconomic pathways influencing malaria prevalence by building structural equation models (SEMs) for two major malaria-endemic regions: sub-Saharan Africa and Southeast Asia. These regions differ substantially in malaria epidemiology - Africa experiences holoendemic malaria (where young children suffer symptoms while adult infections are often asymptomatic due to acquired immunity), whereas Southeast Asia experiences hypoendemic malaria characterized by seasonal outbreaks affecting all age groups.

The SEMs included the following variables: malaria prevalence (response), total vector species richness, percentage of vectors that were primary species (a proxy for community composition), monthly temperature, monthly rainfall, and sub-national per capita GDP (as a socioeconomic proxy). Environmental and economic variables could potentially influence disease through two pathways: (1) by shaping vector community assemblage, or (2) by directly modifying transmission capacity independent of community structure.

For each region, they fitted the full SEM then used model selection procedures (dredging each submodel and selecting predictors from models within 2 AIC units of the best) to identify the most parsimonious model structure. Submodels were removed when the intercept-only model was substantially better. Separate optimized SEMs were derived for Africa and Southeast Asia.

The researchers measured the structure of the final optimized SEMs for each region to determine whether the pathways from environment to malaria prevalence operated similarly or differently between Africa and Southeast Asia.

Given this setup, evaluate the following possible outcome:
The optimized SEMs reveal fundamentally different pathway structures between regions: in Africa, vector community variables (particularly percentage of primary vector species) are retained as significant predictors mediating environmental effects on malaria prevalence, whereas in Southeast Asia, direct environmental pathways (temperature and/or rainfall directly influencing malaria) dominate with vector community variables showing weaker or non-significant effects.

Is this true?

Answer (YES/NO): NO